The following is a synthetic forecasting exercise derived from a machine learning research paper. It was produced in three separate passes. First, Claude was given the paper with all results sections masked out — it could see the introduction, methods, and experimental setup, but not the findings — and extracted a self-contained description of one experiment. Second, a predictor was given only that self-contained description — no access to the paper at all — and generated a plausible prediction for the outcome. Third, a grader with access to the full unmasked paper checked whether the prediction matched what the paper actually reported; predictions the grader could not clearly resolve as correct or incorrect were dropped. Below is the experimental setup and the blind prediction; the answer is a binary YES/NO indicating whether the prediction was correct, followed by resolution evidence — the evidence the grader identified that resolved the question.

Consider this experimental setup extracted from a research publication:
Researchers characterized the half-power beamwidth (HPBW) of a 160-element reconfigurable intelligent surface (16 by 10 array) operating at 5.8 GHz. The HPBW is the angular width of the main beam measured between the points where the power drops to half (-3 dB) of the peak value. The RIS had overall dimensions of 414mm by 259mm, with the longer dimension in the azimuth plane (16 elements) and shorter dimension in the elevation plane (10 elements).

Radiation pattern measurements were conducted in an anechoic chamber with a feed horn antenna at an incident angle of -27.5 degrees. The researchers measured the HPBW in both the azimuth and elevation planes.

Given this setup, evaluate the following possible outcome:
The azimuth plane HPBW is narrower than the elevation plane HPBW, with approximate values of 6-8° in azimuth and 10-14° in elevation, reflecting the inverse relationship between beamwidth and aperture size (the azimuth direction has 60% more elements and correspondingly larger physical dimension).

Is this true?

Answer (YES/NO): NO